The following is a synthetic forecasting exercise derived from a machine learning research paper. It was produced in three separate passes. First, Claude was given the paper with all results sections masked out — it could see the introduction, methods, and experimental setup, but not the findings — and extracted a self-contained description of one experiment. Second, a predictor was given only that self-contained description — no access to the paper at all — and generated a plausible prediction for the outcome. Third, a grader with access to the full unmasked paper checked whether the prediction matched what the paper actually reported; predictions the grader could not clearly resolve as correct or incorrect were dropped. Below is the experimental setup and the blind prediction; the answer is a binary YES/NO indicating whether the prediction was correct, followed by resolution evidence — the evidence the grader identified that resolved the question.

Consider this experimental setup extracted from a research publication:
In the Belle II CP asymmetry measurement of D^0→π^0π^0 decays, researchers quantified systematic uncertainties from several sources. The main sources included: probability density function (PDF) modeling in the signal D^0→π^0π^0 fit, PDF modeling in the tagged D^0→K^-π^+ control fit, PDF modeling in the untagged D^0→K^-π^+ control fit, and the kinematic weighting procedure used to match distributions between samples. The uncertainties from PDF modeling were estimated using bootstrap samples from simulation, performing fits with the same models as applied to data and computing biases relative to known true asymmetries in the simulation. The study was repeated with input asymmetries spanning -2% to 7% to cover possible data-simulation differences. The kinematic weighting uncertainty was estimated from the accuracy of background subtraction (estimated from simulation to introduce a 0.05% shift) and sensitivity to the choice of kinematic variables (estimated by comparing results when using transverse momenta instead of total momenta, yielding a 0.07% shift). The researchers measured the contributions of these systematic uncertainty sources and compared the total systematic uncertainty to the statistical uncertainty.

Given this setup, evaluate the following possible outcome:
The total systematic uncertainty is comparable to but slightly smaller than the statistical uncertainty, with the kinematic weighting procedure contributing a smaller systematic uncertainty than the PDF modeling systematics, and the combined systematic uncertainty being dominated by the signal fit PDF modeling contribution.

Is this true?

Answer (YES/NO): NO